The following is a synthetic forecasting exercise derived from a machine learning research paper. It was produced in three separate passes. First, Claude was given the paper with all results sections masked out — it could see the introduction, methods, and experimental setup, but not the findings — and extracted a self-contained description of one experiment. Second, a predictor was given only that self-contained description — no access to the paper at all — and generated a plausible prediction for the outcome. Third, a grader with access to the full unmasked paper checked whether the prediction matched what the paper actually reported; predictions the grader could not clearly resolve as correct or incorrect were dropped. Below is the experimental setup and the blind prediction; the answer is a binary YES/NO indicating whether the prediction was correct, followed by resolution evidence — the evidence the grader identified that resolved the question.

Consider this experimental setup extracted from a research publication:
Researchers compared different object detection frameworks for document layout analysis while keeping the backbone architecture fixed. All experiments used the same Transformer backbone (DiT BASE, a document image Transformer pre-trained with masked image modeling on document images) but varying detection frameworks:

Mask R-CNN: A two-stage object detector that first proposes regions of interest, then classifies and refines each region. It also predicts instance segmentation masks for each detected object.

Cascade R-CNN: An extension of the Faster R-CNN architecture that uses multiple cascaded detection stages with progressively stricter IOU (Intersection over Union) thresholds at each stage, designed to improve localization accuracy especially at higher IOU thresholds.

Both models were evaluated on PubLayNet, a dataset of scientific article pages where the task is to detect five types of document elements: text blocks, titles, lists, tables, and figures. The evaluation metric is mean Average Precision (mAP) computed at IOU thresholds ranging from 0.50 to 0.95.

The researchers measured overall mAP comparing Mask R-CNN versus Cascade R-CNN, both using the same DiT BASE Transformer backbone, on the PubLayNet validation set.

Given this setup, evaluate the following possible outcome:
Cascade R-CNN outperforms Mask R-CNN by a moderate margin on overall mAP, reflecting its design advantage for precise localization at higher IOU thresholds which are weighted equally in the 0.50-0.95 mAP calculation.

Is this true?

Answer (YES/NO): YES